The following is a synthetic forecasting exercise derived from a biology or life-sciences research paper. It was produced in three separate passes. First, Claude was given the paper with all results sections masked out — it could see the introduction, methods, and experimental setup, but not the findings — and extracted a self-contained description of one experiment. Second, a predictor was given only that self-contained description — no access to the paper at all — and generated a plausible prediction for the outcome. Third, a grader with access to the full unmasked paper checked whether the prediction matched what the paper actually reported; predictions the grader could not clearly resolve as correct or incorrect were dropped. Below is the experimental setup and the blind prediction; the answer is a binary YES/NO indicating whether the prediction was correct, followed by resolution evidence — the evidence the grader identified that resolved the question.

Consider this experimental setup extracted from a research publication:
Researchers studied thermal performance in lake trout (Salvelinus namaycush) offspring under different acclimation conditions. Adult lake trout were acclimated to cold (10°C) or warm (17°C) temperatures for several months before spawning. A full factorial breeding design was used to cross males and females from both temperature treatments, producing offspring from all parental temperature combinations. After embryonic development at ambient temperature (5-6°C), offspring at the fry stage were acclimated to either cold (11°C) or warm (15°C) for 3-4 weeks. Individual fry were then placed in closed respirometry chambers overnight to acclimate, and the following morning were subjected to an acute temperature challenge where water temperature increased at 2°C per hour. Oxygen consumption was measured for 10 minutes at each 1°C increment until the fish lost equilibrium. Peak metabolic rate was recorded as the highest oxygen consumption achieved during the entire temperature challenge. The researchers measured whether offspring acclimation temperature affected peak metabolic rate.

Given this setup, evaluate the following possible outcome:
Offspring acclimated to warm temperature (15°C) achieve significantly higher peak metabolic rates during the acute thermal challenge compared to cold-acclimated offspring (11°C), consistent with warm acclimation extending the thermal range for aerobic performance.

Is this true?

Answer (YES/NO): NO